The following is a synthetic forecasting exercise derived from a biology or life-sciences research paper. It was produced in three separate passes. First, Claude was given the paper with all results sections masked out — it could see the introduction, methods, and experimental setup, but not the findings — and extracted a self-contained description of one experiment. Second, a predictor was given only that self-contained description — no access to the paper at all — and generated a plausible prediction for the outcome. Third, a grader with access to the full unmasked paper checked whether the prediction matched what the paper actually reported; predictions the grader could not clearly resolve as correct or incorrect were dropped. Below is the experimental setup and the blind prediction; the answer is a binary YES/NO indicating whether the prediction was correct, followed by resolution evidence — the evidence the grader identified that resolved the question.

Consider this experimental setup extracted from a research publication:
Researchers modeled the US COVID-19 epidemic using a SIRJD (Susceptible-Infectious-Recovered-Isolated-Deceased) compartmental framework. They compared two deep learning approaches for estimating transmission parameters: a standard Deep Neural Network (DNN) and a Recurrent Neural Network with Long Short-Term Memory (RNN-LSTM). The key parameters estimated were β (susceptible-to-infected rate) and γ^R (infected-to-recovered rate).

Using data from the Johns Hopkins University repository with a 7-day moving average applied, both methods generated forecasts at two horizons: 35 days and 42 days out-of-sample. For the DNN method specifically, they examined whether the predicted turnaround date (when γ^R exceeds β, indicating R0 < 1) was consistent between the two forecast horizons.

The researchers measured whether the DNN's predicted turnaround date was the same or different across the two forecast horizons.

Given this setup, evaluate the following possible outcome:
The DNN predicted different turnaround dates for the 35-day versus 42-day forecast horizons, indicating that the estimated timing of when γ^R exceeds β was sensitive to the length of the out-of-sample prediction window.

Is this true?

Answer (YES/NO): NO